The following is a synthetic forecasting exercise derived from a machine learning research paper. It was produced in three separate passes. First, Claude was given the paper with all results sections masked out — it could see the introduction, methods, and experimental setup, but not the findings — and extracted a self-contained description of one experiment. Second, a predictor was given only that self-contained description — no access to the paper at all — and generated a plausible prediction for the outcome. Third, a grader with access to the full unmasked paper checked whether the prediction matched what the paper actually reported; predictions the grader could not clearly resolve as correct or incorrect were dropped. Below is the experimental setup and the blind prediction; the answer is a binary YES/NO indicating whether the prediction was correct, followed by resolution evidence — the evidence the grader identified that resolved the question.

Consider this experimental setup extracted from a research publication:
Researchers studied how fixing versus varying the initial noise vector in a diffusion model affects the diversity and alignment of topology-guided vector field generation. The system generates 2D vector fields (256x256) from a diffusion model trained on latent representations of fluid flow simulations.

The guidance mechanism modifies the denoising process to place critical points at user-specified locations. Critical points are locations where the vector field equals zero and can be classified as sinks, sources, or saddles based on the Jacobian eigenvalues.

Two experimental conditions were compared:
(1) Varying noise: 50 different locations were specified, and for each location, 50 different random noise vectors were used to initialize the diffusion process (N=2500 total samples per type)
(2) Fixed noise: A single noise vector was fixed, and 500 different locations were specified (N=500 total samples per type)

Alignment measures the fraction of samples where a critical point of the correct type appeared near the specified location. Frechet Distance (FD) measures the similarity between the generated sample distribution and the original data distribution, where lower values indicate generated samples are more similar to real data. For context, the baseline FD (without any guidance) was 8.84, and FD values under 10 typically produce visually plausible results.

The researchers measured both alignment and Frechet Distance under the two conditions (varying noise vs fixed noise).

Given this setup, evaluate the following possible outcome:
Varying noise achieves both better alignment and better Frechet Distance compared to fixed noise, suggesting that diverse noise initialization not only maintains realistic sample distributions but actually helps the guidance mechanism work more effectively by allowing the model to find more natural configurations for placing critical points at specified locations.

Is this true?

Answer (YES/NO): NO